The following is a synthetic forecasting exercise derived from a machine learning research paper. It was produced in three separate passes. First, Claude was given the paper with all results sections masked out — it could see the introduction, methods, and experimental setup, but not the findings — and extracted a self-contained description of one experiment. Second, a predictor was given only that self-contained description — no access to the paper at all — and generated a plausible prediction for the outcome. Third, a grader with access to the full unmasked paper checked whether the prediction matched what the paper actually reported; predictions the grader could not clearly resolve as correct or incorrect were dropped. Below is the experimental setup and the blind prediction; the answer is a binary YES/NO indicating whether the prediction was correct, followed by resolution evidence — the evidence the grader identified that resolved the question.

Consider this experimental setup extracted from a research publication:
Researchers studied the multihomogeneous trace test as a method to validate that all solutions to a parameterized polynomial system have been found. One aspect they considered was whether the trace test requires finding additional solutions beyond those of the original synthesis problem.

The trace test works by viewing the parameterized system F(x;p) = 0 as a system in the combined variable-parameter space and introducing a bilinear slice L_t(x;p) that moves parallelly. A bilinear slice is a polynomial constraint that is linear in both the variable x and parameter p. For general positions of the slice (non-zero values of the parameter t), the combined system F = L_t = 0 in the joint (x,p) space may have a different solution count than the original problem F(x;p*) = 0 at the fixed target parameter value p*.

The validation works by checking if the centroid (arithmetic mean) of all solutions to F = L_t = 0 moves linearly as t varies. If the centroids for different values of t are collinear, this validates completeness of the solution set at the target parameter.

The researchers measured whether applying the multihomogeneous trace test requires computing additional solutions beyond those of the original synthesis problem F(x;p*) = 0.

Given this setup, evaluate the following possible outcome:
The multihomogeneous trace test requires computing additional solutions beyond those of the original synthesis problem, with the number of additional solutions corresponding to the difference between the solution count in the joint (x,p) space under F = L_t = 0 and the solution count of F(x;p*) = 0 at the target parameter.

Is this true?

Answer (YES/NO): YES